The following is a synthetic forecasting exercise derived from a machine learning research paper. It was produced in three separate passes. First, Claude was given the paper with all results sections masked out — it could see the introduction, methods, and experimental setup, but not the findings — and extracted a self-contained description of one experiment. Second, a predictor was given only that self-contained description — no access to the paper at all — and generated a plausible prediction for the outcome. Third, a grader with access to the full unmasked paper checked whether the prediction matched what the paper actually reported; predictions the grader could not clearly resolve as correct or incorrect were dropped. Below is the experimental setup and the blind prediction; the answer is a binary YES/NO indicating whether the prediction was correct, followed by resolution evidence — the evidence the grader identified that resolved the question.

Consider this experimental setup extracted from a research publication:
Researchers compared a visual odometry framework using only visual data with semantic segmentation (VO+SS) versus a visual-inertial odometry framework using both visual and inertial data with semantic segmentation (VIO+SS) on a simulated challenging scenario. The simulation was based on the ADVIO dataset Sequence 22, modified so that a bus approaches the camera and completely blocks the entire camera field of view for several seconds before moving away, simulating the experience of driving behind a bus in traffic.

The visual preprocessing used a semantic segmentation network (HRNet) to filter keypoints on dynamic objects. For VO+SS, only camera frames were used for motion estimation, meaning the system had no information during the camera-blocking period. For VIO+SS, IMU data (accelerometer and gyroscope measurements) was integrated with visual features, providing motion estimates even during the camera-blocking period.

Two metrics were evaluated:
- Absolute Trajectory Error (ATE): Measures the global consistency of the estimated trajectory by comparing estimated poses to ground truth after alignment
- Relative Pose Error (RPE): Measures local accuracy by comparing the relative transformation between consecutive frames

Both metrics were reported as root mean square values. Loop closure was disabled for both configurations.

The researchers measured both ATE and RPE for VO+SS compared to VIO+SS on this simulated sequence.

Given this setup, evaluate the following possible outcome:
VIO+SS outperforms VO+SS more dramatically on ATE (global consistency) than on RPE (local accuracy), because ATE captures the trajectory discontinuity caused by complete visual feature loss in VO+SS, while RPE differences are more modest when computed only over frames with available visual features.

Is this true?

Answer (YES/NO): NO